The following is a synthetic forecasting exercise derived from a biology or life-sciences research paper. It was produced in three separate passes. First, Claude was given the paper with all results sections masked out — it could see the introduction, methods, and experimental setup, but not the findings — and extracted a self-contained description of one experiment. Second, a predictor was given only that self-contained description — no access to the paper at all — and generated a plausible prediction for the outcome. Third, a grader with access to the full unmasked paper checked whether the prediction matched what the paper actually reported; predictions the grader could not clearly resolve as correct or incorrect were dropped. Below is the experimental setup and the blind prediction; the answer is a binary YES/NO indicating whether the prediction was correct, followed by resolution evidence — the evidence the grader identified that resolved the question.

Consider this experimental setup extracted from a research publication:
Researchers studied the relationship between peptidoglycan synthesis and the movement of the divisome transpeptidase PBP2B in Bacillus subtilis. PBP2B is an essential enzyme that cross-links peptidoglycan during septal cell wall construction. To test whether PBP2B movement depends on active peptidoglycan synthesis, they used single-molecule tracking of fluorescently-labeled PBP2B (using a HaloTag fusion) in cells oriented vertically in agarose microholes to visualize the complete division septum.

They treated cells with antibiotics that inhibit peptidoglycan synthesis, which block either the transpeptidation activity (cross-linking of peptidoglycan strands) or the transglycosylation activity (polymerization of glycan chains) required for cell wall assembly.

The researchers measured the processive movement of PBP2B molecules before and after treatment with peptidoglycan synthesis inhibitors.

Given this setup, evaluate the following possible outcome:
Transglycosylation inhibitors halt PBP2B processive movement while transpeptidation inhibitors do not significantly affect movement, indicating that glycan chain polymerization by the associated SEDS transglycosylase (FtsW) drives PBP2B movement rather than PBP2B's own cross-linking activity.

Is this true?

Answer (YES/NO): NO